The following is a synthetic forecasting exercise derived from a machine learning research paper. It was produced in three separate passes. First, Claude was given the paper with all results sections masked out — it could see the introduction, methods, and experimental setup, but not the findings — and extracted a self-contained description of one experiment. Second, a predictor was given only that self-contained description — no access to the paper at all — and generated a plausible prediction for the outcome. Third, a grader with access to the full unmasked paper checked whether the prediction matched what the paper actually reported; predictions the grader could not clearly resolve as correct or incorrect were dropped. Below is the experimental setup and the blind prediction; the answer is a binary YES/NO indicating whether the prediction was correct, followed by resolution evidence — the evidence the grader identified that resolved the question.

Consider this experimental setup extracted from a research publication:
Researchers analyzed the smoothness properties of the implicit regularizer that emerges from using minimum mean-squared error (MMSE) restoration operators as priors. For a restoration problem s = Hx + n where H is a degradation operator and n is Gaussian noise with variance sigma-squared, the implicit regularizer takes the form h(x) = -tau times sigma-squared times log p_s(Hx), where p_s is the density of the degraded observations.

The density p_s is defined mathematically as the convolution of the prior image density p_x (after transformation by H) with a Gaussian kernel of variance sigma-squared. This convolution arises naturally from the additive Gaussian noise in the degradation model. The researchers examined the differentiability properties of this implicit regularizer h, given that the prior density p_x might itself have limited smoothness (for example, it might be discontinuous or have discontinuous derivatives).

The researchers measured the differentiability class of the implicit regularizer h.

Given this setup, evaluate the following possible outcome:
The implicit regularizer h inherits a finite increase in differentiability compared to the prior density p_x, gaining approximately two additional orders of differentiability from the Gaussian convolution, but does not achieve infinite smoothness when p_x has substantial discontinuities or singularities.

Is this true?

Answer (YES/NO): NO